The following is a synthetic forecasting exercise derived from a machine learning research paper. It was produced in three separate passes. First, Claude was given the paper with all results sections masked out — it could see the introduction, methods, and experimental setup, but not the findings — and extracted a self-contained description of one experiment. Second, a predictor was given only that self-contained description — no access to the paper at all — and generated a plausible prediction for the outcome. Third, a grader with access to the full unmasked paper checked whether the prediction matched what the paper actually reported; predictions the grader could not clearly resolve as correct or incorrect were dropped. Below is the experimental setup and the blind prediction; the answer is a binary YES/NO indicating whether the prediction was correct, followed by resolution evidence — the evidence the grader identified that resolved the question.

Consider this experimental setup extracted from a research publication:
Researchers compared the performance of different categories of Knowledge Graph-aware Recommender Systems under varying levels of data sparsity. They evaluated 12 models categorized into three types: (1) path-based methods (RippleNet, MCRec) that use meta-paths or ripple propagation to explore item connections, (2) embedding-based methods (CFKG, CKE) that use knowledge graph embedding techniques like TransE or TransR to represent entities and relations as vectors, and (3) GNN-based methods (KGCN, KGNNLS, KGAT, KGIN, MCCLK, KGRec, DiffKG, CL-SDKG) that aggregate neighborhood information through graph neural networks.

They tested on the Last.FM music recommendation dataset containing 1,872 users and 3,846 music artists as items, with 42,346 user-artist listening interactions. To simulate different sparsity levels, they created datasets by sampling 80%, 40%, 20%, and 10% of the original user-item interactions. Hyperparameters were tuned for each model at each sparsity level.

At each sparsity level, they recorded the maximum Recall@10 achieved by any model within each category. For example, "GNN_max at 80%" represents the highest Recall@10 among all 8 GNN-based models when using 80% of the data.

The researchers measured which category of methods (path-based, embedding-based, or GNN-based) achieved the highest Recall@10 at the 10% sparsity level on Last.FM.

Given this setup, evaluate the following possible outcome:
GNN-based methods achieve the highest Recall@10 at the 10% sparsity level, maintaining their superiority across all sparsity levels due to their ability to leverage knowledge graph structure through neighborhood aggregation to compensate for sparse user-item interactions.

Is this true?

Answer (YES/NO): NO